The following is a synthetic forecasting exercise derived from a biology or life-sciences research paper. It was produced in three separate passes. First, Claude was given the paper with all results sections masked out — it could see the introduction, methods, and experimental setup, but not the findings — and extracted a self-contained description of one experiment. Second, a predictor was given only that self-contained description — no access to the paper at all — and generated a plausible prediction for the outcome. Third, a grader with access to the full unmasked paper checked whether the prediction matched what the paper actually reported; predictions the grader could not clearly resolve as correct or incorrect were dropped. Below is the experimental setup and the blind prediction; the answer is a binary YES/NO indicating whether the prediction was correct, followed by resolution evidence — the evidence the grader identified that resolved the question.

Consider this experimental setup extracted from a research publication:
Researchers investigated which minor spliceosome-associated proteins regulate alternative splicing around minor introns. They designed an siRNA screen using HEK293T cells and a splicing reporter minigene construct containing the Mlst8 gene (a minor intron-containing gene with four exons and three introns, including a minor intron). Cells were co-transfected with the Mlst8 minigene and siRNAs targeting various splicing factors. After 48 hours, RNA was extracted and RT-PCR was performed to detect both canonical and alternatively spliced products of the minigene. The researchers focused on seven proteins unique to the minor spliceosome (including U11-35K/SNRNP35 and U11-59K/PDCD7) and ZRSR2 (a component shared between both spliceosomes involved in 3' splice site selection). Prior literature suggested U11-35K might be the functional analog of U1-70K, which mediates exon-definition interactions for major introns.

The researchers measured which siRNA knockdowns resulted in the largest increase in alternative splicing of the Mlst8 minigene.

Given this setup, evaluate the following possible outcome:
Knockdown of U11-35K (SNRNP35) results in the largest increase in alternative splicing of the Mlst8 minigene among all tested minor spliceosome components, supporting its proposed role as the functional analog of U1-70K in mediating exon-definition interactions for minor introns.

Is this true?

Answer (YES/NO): NO